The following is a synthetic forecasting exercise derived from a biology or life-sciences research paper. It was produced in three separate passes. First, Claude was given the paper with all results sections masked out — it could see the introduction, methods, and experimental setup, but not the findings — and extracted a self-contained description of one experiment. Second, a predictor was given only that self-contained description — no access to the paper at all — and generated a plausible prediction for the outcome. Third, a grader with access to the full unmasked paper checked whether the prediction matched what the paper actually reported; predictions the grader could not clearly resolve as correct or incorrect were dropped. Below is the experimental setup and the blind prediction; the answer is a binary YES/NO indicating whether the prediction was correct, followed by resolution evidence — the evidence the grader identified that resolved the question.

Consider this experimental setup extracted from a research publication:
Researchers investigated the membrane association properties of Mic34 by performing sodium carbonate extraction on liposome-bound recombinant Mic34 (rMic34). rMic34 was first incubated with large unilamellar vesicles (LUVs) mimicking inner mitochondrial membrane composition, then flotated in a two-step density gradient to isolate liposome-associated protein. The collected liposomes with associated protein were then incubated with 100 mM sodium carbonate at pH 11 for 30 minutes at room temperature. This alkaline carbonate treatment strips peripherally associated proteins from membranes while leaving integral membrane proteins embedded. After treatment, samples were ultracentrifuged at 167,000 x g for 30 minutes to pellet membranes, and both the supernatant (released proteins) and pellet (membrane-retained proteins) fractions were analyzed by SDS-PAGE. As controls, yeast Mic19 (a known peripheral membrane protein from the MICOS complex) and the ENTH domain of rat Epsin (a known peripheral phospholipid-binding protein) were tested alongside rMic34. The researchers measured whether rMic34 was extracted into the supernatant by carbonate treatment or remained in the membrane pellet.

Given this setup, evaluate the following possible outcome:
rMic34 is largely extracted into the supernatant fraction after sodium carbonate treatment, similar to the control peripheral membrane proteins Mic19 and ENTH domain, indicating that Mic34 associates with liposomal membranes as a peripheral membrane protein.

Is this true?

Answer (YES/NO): NO